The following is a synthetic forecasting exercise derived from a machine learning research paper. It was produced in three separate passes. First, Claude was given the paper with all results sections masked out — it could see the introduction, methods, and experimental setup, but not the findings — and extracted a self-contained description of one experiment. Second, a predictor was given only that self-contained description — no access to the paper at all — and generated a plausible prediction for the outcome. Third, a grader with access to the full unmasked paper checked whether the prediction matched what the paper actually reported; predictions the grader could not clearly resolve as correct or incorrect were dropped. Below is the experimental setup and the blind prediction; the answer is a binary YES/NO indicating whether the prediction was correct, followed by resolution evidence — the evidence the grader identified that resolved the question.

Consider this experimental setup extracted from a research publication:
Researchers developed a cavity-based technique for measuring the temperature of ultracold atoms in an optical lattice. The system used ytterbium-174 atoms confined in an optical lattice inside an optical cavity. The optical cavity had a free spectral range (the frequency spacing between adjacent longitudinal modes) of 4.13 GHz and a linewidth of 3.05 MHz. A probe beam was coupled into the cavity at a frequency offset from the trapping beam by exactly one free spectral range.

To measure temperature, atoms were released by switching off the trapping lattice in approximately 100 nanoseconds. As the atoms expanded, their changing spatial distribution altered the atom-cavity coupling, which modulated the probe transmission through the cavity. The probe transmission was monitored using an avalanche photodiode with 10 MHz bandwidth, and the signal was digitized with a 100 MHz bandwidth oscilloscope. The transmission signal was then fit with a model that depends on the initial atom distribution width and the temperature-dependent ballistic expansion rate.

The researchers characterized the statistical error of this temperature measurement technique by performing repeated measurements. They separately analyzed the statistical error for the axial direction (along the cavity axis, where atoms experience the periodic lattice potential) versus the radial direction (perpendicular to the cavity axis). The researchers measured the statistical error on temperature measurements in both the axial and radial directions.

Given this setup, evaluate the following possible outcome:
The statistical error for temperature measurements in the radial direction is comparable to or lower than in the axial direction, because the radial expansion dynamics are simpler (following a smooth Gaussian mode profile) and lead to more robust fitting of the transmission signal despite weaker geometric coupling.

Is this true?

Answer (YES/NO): YES